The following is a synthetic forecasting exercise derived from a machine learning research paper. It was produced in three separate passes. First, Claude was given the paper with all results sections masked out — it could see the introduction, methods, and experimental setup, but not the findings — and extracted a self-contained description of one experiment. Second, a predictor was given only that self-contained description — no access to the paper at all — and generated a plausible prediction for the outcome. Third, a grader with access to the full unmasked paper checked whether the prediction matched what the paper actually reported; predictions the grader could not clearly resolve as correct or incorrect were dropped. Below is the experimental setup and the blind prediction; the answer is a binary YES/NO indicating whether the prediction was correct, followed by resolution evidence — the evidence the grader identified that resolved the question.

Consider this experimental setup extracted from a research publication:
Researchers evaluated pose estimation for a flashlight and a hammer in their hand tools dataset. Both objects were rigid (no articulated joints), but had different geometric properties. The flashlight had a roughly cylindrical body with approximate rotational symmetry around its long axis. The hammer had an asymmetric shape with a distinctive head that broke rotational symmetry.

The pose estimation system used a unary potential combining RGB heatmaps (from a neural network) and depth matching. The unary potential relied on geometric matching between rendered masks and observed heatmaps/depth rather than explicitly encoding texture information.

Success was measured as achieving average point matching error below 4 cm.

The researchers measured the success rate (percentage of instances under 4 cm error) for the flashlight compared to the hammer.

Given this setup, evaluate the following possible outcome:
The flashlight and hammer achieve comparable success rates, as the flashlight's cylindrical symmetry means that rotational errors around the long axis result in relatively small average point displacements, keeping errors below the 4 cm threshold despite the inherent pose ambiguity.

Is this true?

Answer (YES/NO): NO